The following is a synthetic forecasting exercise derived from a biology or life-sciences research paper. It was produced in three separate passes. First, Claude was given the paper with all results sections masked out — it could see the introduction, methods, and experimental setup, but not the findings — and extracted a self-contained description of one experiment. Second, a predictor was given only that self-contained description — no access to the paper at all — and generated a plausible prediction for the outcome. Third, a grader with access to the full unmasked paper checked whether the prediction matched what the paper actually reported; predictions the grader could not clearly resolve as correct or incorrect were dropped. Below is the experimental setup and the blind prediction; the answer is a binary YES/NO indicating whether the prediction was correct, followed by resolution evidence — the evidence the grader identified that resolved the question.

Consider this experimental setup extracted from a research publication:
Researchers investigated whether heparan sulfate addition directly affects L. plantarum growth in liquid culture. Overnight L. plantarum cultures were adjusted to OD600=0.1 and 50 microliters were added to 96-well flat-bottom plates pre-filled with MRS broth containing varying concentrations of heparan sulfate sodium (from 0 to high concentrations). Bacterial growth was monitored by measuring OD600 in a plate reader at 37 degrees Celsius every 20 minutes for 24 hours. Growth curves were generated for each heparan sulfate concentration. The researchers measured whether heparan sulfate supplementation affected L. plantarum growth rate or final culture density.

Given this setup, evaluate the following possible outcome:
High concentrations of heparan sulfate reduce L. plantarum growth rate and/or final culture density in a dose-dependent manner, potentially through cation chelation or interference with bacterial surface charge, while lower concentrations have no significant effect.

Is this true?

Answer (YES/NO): NO